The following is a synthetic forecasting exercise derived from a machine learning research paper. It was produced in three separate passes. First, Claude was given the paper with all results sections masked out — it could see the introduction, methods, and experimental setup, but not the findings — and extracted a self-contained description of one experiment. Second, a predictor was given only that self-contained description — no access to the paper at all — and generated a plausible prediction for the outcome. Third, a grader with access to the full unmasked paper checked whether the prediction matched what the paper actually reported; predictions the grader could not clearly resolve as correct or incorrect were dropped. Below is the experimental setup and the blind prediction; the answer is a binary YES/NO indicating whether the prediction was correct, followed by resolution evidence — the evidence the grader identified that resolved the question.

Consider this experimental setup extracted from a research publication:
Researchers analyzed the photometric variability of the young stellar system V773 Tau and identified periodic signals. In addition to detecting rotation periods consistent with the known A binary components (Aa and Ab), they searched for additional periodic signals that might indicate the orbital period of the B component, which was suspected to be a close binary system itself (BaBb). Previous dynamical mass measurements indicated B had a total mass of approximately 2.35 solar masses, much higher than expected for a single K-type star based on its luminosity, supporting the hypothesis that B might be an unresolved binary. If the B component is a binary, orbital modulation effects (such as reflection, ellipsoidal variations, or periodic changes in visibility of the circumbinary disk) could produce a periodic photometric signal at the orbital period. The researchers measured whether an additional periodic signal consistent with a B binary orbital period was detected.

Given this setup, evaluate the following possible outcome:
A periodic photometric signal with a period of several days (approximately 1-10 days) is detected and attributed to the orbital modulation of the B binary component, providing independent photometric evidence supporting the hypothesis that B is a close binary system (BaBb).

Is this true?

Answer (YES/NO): NO